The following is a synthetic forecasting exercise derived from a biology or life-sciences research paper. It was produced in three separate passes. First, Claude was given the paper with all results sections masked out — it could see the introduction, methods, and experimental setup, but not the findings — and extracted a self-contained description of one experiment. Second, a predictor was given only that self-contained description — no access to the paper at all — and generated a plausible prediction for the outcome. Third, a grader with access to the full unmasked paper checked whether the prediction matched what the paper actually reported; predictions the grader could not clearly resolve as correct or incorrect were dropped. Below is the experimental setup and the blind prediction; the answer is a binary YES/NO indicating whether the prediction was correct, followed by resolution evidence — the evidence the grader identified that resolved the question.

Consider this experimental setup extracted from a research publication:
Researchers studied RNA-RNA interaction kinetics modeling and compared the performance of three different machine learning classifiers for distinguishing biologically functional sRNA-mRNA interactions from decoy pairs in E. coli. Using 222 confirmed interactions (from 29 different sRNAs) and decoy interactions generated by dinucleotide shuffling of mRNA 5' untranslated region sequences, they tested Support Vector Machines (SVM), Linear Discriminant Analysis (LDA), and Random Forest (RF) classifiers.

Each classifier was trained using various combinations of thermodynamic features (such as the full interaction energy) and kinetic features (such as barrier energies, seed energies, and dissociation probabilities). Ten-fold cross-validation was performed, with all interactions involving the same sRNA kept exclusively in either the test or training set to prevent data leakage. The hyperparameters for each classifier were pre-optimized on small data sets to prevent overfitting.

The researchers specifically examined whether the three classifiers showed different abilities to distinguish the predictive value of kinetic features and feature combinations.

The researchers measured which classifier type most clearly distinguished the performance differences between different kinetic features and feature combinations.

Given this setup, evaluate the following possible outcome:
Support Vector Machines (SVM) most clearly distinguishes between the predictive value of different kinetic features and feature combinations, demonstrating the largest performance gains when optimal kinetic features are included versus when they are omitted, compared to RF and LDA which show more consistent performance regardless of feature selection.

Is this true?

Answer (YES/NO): NO